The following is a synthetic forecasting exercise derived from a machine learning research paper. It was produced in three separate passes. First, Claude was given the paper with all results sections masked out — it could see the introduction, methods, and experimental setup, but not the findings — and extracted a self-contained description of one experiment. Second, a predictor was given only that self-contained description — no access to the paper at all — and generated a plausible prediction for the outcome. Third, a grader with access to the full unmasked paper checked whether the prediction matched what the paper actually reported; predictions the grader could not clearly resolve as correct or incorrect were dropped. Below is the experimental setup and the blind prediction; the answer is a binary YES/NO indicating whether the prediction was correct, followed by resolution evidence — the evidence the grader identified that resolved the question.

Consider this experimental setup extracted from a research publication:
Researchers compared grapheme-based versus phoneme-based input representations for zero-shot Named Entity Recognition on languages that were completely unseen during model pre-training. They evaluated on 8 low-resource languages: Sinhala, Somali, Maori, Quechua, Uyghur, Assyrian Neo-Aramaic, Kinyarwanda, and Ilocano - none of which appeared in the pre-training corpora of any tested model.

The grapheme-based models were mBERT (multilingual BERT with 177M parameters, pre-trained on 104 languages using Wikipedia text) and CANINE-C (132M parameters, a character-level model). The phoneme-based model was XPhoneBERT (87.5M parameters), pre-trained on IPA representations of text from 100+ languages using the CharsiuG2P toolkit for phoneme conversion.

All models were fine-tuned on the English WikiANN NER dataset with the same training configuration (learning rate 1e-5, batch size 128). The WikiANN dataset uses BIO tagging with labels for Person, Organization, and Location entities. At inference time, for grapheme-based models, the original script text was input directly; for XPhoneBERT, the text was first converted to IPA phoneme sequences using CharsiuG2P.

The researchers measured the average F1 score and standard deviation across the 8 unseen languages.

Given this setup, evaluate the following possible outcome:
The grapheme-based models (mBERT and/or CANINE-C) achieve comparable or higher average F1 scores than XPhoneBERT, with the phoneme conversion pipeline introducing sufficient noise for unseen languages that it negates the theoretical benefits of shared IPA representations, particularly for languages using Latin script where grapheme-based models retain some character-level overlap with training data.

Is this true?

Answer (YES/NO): NO